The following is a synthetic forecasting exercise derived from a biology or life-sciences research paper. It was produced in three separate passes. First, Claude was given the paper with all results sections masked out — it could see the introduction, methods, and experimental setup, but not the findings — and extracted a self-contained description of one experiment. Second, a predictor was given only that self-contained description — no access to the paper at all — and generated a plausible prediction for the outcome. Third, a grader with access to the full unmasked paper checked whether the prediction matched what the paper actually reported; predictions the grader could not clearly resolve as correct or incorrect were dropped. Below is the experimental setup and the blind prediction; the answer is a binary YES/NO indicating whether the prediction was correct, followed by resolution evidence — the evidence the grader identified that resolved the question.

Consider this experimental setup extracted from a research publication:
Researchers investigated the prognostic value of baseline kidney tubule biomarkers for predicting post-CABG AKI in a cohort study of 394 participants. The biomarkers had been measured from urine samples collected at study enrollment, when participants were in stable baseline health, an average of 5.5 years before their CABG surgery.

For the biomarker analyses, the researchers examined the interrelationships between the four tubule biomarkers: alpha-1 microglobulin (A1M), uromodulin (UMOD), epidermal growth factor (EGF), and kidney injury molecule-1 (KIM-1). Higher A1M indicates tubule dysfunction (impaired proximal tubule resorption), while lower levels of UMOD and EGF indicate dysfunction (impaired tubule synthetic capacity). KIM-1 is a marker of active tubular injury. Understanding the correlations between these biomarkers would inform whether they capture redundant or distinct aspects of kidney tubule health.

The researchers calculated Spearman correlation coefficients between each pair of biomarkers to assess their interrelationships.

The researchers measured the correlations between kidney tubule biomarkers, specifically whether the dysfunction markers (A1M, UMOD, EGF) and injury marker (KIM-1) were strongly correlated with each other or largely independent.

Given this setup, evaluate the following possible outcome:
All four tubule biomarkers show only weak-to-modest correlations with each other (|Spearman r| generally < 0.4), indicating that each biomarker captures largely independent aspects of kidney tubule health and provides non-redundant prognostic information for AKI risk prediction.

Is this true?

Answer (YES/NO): NO